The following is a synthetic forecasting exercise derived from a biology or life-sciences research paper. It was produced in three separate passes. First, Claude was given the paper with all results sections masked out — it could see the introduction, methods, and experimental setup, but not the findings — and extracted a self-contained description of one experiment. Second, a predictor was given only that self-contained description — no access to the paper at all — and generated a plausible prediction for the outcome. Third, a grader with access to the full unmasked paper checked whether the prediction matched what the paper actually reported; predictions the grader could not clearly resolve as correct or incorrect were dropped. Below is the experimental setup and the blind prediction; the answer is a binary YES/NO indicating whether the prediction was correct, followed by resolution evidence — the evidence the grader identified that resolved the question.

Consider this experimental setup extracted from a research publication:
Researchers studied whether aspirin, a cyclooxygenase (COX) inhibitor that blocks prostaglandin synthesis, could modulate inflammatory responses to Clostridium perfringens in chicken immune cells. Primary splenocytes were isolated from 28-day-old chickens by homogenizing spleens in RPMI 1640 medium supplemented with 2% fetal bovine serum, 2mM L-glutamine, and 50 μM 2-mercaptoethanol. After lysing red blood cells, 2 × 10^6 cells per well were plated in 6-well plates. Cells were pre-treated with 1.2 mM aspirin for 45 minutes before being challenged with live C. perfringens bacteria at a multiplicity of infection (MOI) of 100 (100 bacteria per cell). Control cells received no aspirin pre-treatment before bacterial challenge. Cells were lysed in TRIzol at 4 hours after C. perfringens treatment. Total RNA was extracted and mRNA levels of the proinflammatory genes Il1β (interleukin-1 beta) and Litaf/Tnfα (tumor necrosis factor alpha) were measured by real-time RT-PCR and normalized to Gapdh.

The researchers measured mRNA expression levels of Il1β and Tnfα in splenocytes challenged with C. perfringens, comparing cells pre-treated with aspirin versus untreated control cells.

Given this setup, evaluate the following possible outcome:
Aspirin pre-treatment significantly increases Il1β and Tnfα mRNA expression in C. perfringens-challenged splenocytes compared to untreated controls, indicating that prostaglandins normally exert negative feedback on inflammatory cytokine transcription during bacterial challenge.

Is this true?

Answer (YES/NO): NO